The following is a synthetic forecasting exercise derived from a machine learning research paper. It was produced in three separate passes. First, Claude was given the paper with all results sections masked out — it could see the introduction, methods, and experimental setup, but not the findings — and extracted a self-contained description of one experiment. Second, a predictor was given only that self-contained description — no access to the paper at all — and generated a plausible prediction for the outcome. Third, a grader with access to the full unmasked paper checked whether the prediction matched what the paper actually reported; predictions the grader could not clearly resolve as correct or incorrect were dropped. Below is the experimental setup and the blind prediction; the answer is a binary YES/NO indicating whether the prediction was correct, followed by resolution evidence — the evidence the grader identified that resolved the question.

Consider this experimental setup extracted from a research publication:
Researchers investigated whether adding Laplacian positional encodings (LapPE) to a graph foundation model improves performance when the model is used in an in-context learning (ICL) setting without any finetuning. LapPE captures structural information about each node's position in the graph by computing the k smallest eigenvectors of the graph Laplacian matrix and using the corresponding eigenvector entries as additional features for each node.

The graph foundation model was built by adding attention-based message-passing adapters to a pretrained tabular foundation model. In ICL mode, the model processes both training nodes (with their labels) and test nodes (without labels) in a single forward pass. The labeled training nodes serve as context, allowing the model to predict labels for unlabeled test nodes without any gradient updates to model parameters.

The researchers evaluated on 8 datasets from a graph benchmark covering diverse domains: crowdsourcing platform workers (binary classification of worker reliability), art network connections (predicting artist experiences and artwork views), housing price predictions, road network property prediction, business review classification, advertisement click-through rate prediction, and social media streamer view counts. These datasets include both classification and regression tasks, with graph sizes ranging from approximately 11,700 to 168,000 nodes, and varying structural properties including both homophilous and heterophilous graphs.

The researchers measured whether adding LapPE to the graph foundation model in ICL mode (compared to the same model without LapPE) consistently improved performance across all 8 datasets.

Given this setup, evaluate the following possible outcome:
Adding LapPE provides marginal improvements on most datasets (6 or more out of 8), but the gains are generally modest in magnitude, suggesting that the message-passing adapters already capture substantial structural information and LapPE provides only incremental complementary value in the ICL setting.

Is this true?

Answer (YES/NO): NO